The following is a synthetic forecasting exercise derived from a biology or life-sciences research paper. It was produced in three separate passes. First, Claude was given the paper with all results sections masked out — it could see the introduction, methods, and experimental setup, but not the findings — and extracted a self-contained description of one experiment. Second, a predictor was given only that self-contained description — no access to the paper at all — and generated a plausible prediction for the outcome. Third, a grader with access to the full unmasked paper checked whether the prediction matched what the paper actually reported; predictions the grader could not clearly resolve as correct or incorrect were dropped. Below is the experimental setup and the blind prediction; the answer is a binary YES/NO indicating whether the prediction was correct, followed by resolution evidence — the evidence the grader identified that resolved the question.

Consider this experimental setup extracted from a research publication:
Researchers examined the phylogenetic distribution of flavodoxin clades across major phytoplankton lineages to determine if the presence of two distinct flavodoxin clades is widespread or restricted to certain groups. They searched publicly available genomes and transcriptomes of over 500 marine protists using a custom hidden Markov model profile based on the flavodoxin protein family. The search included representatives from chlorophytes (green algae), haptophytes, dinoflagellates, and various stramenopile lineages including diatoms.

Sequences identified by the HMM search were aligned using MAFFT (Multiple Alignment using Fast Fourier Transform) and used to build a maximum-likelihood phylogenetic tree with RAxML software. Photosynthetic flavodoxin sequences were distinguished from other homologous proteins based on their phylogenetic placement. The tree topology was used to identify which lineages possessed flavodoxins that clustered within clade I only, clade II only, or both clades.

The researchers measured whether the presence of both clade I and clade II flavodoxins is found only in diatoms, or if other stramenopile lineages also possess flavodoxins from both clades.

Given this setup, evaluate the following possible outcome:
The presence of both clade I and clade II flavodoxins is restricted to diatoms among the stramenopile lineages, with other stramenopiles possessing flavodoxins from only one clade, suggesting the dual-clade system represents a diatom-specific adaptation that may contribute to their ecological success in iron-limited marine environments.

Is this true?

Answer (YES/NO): NO